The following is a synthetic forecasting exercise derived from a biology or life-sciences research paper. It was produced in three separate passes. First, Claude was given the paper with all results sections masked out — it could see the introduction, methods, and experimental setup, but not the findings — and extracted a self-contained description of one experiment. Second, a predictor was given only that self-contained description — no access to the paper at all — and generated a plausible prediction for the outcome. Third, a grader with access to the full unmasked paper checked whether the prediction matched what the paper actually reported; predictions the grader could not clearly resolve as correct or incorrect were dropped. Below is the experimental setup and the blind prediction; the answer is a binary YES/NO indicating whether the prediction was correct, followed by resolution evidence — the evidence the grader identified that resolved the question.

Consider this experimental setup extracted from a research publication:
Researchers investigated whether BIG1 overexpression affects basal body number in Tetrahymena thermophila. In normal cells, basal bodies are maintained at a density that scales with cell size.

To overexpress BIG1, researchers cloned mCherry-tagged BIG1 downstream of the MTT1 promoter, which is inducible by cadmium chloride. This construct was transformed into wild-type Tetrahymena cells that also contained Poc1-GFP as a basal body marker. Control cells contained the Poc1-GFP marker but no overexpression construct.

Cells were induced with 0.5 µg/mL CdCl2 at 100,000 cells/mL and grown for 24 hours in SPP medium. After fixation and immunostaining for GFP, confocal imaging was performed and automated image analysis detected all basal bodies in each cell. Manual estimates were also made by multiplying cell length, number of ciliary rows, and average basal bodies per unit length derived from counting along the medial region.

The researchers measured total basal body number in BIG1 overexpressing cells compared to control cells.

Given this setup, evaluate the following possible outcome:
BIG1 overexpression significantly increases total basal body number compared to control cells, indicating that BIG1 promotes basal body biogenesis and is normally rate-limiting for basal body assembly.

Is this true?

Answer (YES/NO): NO